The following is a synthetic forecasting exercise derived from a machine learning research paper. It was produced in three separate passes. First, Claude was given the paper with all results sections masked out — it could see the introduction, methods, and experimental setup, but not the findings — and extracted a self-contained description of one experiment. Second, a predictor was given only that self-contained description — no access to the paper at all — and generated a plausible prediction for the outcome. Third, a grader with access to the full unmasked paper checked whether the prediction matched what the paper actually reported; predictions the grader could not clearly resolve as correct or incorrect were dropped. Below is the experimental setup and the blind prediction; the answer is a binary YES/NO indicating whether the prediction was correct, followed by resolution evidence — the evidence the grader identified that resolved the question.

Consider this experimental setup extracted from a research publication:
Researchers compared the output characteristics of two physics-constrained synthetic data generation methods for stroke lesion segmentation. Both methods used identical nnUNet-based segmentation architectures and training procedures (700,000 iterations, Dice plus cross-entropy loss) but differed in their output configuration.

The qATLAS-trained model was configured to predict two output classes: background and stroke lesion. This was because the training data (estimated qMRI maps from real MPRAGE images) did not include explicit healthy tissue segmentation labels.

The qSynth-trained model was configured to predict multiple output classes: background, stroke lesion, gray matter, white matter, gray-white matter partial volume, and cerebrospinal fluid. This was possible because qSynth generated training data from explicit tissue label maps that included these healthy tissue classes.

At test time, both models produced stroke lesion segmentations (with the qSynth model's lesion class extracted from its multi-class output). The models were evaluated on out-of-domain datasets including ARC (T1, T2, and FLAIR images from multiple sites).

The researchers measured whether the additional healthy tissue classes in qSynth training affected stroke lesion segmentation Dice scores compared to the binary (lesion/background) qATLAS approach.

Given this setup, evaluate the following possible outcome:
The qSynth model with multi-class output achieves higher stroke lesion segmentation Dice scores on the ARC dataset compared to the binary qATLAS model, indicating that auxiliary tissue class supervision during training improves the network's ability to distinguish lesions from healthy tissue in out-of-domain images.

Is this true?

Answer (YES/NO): NO